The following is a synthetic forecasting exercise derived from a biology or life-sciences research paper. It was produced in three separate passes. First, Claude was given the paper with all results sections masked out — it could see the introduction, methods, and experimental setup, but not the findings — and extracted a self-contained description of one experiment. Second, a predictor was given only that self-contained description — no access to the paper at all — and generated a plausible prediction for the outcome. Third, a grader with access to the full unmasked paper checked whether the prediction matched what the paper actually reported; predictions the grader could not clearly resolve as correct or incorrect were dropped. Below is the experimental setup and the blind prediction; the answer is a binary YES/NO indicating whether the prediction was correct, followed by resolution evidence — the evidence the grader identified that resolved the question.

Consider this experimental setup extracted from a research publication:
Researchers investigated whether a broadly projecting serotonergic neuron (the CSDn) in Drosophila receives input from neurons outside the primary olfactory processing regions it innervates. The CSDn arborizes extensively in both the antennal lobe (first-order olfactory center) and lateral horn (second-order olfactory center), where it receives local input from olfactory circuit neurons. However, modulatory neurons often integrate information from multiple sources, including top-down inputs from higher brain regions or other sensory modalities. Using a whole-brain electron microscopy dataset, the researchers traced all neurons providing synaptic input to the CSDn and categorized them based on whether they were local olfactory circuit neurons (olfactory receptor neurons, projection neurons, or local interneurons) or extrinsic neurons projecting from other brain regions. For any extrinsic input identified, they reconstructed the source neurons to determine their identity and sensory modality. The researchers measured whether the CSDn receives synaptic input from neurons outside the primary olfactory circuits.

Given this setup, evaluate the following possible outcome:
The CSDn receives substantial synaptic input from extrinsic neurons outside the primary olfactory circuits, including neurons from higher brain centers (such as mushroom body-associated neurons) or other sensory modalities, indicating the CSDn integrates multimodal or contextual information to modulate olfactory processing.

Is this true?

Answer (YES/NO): YES